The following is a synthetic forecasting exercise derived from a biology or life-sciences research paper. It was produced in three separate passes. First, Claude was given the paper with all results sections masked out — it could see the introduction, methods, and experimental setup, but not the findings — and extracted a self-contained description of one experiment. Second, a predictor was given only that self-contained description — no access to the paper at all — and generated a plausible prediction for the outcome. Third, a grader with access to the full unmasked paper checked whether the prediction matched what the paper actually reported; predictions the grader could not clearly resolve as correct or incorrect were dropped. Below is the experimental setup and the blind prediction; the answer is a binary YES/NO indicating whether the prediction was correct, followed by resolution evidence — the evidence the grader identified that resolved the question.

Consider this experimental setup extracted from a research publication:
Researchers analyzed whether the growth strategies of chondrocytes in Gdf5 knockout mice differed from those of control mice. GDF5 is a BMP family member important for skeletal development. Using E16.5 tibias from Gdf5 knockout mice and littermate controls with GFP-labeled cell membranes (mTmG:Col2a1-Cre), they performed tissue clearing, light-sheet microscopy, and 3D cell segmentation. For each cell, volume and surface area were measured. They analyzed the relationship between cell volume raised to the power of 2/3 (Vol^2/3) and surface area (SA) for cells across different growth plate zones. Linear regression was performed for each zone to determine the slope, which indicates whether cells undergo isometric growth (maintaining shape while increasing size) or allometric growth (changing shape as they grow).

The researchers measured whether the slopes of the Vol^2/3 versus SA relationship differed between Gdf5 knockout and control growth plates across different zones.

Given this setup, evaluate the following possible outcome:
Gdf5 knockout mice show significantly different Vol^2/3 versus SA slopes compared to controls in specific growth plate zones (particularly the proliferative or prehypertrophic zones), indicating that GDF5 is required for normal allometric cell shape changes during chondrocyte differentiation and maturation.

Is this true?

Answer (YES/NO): YES